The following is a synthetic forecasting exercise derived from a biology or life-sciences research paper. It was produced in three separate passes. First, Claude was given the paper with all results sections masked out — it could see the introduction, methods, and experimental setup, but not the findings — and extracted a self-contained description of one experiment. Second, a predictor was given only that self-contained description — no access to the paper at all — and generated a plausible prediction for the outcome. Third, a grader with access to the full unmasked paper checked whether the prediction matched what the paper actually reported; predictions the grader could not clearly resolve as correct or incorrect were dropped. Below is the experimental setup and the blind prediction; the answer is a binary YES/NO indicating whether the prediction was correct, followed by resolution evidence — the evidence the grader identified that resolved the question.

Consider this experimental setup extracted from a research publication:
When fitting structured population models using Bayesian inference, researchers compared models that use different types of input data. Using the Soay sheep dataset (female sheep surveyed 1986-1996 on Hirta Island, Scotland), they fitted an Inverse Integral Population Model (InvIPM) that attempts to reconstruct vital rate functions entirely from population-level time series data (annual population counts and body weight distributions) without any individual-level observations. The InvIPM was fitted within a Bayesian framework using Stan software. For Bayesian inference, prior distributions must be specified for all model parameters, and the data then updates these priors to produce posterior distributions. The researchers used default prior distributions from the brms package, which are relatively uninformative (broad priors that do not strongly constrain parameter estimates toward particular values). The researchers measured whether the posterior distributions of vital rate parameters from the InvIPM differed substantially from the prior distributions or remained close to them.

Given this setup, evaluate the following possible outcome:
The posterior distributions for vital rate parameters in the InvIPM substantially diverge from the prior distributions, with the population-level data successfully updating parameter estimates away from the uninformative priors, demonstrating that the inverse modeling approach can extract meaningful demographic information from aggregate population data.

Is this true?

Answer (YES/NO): NO